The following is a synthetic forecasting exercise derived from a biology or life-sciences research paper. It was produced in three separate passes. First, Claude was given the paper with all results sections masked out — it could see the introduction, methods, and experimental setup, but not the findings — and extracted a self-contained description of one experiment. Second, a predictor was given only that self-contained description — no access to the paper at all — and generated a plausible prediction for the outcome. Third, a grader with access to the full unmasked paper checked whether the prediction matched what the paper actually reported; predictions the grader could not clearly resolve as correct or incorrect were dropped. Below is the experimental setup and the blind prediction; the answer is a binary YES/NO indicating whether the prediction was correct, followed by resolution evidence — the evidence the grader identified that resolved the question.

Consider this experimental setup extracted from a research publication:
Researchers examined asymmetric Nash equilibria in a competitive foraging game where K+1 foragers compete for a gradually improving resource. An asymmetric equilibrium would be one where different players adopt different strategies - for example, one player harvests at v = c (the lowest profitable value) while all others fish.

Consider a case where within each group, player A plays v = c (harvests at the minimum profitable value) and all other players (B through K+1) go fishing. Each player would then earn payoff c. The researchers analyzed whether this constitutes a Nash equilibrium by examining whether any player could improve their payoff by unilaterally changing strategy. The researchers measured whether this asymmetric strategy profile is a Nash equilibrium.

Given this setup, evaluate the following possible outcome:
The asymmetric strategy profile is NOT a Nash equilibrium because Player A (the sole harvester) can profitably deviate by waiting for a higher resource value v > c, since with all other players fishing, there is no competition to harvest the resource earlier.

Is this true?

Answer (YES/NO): YES